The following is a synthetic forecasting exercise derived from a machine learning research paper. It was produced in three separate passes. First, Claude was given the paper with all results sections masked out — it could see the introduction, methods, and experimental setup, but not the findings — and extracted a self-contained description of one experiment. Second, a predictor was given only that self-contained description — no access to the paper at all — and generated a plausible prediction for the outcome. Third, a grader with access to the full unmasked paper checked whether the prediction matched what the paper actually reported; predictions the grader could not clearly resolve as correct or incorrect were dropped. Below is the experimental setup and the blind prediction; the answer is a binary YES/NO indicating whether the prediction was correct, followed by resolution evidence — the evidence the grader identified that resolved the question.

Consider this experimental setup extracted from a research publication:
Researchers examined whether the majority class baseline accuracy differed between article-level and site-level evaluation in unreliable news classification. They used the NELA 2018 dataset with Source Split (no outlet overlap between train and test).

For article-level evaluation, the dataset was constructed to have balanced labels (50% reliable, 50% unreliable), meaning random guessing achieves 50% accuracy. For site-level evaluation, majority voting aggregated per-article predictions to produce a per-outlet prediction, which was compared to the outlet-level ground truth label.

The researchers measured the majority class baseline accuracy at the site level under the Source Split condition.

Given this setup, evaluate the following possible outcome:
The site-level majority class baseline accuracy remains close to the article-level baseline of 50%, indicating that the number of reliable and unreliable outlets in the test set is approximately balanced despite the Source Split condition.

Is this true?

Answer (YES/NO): NO